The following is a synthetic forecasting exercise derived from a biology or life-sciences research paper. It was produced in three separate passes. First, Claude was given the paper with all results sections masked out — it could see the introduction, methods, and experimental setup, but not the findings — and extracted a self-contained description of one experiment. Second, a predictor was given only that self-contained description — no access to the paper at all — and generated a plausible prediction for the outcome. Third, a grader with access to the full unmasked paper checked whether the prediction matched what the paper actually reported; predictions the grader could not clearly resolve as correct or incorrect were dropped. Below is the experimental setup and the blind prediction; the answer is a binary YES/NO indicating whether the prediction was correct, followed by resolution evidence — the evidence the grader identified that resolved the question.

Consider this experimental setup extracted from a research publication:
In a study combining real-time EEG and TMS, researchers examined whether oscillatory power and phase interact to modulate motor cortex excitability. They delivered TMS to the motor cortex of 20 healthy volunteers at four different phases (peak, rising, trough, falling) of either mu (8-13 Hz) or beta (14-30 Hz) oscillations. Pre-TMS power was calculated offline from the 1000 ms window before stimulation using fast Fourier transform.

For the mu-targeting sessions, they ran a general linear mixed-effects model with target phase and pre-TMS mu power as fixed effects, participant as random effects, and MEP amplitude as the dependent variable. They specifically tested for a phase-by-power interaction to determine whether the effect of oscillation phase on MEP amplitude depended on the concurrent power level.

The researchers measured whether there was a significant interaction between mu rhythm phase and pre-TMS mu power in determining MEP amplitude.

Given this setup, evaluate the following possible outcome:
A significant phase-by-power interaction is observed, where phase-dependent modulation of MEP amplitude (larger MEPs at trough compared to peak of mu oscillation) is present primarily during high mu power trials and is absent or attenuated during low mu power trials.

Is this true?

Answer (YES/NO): NO